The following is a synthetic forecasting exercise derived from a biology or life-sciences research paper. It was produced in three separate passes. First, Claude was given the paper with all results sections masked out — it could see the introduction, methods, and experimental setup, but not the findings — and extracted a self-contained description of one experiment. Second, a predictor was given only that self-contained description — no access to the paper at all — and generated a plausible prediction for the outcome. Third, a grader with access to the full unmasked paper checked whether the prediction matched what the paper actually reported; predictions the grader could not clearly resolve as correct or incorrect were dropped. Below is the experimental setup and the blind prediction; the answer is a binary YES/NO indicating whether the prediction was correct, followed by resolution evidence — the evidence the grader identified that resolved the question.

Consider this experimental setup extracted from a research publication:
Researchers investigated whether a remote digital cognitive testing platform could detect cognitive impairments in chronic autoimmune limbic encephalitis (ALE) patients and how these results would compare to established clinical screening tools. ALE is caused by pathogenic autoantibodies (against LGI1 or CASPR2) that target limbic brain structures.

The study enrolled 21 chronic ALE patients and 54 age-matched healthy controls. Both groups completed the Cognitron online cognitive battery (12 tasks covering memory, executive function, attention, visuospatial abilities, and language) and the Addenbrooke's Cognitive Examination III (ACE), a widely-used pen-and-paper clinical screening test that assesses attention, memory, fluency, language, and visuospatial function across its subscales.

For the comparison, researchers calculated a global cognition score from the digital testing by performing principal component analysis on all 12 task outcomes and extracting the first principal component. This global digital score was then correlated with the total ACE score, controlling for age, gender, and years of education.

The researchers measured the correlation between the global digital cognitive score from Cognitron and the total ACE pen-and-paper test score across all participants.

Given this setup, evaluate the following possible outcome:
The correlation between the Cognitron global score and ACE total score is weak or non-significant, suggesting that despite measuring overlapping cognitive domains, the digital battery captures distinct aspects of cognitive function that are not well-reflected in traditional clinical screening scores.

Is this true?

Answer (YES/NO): NO